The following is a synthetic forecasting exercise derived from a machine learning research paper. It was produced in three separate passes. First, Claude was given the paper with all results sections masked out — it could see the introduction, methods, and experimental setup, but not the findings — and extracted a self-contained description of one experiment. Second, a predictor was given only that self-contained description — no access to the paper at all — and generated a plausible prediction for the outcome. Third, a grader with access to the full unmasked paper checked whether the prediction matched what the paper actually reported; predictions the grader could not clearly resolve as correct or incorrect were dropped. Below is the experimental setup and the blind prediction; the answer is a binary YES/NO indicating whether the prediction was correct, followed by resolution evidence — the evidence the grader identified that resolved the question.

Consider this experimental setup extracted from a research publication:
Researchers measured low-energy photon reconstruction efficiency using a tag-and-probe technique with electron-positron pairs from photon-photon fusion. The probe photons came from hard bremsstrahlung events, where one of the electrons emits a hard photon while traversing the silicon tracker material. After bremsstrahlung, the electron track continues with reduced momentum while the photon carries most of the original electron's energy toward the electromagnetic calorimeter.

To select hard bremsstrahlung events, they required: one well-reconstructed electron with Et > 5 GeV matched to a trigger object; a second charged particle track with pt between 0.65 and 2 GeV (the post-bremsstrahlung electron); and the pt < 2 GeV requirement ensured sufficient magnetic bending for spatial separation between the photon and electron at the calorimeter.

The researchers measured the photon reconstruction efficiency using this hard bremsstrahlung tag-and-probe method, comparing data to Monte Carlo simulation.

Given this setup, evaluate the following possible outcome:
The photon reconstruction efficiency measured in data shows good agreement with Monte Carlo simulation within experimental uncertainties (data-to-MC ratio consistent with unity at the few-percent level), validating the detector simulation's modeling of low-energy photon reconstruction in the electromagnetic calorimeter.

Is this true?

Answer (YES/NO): YES